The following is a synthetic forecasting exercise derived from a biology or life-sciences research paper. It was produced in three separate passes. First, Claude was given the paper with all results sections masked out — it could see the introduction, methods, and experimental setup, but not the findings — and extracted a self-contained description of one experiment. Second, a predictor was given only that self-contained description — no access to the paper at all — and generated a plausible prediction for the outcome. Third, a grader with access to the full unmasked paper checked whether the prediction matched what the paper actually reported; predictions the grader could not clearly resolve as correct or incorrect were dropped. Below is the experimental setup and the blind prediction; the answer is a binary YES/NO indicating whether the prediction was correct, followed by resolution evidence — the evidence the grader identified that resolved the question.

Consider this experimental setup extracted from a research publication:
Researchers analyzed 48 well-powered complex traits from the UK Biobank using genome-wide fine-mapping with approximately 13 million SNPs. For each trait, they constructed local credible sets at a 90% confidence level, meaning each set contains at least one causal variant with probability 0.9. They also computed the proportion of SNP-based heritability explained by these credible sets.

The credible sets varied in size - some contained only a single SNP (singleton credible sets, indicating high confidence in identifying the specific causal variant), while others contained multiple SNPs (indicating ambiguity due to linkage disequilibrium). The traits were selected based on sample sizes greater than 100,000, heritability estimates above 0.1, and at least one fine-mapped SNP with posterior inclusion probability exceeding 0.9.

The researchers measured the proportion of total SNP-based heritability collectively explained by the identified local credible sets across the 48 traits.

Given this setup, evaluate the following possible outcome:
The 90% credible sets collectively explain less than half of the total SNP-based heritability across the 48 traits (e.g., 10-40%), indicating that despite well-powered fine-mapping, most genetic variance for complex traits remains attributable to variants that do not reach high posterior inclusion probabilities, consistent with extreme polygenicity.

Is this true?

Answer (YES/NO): YES